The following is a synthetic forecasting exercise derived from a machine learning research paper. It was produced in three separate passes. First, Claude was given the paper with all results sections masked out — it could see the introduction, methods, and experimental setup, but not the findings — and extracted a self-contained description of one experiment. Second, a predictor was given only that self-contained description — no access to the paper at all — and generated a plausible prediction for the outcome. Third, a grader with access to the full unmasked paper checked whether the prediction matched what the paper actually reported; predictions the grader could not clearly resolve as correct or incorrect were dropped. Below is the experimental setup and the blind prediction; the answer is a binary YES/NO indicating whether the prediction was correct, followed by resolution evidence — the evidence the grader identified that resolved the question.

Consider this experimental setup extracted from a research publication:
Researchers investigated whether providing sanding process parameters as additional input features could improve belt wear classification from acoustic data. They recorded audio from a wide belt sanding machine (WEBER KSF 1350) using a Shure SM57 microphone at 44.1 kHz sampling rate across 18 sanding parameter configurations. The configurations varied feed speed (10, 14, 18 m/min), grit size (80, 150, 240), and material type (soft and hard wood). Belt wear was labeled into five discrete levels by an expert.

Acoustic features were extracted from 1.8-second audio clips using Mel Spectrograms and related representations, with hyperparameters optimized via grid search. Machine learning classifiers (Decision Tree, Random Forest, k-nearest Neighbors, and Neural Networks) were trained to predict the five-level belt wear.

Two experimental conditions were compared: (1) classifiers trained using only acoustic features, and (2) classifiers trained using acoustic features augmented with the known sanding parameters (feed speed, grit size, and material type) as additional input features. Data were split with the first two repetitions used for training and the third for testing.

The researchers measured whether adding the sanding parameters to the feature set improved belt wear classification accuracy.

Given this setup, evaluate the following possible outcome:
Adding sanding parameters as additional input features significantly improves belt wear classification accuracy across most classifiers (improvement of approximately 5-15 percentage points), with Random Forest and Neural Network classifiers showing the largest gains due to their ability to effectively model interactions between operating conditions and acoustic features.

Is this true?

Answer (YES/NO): NO